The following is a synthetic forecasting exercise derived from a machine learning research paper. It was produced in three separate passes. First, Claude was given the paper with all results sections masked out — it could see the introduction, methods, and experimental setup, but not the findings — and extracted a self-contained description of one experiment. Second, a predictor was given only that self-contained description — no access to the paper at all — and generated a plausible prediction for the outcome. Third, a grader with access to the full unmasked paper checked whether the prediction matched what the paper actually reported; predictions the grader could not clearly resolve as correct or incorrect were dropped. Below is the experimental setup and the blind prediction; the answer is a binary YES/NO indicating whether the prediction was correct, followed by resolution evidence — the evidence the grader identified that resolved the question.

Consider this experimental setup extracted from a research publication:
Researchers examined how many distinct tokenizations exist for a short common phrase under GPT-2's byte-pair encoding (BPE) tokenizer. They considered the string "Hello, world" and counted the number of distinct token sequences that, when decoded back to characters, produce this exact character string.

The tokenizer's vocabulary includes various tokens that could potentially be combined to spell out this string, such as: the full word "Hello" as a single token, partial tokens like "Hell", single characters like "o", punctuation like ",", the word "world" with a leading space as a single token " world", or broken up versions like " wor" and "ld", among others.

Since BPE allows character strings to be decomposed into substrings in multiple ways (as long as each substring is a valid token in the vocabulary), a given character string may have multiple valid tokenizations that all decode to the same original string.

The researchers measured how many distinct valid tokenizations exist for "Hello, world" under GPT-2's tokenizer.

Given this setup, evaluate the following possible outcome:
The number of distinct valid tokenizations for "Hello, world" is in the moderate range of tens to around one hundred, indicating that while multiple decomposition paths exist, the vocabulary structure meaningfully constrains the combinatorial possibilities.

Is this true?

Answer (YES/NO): YES